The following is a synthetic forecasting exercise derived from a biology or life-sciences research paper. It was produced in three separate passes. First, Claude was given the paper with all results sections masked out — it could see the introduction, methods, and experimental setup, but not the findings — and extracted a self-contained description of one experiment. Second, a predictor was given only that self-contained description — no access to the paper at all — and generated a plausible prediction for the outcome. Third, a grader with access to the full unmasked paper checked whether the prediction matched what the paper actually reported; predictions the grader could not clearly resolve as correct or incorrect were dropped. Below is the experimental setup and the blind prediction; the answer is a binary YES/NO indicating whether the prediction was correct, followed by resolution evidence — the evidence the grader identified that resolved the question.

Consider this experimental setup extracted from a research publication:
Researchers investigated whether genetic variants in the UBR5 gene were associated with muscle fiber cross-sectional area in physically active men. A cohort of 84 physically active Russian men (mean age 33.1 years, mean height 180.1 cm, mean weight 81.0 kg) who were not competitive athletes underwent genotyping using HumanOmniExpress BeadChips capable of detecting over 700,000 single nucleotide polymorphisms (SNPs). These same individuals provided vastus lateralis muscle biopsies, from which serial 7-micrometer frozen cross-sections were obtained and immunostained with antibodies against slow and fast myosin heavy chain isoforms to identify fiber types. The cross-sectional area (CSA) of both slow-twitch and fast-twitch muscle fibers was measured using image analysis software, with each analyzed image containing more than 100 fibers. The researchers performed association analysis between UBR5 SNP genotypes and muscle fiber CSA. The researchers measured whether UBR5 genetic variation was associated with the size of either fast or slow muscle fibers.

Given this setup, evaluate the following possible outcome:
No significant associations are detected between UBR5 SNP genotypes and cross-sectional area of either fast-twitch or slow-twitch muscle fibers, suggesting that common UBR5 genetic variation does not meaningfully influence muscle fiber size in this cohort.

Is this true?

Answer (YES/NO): NO